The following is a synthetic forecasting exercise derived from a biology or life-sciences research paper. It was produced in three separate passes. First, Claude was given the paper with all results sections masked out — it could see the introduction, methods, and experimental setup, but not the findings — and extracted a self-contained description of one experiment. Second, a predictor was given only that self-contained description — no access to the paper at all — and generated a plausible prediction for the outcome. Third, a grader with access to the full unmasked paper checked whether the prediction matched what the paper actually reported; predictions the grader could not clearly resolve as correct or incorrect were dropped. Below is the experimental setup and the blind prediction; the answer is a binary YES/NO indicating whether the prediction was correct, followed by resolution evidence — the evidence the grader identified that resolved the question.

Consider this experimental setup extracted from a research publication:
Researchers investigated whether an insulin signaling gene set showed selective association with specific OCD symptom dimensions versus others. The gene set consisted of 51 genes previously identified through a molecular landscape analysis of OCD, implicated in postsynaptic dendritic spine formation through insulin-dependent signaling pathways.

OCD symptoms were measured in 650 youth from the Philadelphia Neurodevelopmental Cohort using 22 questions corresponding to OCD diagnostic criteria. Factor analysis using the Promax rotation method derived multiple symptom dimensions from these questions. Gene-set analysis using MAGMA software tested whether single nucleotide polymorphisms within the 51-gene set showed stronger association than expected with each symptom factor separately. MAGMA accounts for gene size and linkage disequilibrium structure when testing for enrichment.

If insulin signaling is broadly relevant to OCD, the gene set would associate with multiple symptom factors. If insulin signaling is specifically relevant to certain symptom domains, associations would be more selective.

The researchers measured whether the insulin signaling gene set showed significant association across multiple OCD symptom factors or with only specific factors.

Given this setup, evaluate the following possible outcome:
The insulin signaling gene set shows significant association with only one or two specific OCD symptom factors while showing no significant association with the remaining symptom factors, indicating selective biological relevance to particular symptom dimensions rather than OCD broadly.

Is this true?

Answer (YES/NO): YES